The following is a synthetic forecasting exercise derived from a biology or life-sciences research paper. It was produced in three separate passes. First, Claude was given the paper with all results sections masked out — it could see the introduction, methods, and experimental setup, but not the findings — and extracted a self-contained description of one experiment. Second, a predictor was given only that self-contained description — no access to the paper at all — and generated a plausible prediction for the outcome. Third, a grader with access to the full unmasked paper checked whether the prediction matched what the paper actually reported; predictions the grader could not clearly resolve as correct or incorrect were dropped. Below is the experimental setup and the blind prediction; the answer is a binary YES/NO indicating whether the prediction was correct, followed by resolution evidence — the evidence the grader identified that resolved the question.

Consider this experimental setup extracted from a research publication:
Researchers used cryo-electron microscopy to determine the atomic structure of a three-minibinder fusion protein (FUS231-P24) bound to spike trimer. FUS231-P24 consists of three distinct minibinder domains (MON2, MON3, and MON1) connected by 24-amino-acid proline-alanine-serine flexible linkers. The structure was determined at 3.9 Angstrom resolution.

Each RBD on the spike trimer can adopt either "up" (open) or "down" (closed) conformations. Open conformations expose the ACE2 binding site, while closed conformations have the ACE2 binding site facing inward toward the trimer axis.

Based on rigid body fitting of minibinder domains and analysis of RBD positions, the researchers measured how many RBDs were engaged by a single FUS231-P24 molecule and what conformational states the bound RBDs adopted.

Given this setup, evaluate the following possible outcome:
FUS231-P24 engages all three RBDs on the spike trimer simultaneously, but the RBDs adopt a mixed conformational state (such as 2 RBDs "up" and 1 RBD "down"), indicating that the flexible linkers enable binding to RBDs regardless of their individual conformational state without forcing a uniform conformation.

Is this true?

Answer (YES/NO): YES